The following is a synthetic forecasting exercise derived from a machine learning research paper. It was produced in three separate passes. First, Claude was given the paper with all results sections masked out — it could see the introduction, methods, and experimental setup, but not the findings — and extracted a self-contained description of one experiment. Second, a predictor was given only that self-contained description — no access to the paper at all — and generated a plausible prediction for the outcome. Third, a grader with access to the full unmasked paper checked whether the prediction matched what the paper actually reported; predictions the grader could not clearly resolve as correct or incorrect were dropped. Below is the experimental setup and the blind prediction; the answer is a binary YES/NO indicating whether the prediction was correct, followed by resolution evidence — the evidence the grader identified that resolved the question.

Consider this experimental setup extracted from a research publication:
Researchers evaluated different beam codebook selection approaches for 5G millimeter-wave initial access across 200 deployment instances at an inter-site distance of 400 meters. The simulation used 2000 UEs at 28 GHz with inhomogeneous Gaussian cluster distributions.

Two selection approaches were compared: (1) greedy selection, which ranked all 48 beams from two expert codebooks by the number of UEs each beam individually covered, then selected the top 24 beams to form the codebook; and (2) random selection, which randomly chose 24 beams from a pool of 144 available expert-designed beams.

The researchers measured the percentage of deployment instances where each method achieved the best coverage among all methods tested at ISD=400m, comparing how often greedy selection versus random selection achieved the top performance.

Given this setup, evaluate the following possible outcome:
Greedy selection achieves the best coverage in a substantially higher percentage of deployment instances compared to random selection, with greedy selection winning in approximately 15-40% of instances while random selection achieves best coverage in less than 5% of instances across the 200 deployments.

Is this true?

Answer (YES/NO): NO